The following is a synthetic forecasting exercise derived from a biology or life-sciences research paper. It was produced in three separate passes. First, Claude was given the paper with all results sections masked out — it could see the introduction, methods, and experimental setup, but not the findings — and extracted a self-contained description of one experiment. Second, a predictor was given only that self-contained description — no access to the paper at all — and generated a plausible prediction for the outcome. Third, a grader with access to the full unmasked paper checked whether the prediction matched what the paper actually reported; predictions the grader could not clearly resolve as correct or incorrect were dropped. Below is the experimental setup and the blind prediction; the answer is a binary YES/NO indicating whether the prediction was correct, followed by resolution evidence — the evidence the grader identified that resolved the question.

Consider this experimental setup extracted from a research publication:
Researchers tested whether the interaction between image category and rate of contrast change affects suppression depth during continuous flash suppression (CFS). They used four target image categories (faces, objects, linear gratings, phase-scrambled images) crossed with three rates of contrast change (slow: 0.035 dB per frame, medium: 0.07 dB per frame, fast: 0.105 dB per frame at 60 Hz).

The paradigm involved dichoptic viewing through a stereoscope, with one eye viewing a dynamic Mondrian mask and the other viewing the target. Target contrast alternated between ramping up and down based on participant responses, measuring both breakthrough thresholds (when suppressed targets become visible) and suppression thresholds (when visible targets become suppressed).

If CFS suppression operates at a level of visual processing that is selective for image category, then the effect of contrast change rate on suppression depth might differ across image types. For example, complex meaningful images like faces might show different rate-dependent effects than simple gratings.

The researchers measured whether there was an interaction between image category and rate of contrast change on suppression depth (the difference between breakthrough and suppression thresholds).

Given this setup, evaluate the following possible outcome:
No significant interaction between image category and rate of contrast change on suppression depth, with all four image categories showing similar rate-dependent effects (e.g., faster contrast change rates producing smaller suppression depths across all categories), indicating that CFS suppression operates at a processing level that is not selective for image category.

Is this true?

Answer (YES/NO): NO